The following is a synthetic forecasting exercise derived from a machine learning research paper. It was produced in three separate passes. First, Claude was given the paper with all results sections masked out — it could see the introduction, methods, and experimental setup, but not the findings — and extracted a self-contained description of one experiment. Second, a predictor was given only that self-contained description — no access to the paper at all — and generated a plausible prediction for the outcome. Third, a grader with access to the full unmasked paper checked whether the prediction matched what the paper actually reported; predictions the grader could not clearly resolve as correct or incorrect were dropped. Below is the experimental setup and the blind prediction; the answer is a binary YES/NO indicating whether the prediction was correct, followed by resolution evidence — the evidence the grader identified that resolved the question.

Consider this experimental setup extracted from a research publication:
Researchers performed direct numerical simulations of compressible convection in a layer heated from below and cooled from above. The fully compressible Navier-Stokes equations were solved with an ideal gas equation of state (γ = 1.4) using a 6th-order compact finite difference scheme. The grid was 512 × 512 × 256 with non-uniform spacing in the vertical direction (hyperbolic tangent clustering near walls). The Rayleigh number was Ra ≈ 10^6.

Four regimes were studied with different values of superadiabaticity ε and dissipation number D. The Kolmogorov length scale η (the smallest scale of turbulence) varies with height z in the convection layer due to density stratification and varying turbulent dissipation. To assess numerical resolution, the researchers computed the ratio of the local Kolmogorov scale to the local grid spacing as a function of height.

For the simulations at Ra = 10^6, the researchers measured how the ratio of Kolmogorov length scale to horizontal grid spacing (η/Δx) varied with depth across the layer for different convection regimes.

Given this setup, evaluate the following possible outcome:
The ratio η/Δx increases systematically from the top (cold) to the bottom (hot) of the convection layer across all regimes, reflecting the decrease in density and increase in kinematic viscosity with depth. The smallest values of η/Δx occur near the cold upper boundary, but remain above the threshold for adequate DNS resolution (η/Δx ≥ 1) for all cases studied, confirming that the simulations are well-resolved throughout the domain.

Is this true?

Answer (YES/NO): NO